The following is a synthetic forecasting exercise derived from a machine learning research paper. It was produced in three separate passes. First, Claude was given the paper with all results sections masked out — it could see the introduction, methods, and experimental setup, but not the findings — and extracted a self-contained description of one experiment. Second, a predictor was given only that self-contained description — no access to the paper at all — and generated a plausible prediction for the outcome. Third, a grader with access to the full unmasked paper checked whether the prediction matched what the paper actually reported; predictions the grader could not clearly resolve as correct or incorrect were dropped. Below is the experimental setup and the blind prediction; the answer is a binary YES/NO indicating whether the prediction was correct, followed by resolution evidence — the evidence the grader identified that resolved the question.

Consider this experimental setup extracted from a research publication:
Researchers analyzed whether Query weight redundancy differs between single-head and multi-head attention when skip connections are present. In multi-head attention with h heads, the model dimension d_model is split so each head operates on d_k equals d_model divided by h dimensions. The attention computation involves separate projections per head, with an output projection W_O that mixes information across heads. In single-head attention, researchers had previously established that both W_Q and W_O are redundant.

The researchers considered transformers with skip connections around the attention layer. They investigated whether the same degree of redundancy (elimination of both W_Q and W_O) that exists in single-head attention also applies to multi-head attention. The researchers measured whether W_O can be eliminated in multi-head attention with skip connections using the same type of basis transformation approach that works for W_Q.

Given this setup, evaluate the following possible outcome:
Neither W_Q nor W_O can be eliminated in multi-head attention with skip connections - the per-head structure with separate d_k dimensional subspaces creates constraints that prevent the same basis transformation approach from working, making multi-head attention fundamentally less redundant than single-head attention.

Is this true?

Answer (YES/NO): NO